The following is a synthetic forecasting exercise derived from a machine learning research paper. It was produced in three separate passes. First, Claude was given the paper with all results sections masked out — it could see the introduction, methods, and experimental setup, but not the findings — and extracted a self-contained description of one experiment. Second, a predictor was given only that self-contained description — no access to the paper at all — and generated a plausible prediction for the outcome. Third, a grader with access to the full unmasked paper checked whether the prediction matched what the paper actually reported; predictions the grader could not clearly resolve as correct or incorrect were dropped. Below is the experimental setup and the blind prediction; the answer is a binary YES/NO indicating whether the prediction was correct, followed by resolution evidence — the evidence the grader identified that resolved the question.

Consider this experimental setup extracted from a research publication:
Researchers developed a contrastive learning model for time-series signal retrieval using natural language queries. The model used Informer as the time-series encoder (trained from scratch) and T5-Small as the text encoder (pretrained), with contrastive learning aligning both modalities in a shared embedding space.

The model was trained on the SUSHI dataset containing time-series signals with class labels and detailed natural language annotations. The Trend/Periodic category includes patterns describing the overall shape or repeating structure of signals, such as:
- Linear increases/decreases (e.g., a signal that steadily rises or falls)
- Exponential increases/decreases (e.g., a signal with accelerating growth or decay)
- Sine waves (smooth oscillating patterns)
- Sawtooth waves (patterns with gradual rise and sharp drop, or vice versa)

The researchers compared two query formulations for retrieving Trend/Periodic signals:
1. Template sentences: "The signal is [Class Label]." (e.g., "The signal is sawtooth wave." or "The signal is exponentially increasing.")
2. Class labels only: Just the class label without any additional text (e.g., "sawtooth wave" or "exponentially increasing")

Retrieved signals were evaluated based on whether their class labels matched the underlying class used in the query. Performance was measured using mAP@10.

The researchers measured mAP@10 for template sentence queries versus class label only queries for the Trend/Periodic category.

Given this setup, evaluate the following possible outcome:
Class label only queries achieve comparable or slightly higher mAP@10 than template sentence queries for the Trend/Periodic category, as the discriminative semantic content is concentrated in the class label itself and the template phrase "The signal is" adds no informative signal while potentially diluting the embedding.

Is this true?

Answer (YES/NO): NO